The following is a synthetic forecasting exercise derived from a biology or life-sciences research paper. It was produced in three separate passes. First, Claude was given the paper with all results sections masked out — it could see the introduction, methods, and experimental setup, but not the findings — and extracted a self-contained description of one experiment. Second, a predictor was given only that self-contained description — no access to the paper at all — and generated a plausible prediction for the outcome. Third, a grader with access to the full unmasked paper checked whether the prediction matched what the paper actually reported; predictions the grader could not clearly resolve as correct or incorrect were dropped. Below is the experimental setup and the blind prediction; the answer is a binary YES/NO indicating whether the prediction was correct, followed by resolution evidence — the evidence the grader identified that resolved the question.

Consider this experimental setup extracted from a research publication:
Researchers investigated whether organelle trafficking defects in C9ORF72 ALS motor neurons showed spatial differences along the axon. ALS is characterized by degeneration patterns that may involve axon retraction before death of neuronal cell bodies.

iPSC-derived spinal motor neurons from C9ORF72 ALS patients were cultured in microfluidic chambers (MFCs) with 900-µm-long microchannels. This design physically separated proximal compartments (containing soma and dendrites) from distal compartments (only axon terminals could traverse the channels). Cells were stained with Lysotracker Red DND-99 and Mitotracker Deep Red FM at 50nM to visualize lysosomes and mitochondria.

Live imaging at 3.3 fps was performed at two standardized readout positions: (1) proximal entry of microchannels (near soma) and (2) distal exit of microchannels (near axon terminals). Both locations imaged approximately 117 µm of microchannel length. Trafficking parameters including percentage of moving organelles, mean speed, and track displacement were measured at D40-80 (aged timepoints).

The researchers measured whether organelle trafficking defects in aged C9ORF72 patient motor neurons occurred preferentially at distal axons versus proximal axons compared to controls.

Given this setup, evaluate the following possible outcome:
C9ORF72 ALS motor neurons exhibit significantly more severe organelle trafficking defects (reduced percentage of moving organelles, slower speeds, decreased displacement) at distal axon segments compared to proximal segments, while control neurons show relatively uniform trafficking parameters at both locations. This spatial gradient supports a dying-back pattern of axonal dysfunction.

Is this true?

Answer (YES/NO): NO